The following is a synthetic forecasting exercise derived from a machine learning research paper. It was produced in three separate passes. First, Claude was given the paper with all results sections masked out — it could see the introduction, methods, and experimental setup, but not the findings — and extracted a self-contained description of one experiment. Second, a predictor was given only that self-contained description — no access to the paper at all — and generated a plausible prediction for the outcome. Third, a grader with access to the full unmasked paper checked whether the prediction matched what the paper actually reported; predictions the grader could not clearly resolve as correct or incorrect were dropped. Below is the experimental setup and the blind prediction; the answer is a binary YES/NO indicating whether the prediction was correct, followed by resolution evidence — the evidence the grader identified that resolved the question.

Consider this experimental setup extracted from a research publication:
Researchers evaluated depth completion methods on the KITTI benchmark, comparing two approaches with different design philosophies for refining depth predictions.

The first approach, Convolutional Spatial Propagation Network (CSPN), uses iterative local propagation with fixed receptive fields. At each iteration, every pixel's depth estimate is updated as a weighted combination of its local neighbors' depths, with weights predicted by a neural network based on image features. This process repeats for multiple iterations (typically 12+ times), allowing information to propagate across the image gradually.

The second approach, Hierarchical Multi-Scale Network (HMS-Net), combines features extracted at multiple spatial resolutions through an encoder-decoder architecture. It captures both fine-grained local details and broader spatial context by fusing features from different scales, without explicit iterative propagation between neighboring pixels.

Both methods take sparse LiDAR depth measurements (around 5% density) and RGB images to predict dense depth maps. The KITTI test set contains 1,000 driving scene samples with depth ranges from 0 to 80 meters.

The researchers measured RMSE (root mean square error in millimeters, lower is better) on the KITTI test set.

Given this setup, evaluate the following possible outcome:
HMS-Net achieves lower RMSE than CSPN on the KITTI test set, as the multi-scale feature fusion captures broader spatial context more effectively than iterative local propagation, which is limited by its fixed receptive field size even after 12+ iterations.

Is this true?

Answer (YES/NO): YES